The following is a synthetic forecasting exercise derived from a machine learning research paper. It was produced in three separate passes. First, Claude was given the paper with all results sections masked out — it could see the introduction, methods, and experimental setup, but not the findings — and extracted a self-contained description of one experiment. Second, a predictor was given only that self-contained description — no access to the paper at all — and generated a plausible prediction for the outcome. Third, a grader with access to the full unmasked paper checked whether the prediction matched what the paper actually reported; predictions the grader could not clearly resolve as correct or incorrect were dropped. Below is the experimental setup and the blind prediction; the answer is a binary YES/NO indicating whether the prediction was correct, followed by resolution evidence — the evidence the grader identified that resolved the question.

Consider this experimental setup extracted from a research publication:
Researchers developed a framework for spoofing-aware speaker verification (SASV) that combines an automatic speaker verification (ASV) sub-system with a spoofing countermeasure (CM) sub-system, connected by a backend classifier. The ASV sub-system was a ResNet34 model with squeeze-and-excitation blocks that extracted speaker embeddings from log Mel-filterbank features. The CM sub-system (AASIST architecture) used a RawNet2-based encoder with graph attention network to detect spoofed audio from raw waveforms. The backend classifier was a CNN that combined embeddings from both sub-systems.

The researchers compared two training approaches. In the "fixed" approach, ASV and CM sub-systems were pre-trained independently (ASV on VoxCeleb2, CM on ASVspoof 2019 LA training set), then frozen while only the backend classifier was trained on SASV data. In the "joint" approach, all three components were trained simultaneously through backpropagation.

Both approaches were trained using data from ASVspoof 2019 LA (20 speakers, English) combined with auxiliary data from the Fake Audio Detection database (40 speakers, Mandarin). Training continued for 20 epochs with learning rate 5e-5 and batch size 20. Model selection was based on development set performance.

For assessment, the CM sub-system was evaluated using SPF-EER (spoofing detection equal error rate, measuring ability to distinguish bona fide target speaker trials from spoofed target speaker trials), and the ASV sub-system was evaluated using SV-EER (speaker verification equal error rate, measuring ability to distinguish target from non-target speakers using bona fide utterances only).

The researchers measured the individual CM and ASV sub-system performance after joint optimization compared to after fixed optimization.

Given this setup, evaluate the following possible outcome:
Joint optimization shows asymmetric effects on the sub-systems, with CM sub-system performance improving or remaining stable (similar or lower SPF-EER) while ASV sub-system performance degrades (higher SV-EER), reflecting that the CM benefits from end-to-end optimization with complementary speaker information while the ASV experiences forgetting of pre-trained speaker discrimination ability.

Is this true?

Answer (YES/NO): NO